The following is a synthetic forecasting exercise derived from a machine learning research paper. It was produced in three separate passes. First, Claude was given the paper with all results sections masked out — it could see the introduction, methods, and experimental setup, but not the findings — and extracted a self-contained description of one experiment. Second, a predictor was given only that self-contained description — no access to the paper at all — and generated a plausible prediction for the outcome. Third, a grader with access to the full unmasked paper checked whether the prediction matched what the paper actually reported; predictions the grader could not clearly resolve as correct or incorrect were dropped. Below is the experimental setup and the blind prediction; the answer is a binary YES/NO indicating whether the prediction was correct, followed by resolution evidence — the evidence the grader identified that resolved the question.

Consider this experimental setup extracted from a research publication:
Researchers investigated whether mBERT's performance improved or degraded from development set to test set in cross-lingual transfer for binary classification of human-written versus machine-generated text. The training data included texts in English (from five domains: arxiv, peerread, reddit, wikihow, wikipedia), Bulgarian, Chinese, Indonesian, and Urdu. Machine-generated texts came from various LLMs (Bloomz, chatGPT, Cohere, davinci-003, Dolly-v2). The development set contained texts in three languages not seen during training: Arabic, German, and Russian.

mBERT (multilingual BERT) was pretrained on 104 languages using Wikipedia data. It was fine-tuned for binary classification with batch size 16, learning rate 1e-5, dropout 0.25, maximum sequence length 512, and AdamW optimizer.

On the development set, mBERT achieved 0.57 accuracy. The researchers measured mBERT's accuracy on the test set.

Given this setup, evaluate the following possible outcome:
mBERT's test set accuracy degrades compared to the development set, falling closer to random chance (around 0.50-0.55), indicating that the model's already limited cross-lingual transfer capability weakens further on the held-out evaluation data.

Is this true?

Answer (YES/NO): NO